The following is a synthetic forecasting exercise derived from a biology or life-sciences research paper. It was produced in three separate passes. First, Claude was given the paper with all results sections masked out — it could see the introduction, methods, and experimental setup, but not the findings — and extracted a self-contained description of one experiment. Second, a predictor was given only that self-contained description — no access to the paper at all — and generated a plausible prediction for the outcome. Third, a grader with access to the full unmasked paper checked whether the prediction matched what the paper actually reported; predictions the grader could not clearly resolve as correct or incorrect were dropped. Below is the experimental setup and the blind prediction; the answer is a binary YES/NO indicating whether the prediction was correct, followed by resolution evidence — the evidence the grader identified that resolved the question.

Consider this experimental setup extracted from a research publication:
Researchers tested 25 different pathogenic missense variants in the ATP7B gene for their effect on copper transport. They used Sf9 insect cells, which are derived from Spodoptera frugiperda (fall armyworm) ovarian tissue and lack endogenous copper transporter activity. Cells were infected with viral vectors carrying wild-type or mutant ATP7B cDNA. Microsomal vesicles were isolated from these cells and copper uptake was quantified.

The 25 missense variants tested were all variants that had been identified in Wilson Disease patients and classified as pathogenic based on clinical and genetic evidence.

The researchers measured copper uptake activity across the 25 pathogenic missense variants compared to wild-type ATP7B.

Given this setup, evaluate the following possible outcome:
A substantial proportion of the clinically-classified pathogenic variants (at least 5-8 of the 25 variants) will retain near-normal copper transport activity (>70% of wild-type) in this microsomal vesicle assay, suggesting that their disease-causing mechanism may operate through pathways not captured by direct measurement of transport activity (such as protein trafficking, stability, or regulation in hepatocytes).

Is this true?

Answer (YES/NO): NO